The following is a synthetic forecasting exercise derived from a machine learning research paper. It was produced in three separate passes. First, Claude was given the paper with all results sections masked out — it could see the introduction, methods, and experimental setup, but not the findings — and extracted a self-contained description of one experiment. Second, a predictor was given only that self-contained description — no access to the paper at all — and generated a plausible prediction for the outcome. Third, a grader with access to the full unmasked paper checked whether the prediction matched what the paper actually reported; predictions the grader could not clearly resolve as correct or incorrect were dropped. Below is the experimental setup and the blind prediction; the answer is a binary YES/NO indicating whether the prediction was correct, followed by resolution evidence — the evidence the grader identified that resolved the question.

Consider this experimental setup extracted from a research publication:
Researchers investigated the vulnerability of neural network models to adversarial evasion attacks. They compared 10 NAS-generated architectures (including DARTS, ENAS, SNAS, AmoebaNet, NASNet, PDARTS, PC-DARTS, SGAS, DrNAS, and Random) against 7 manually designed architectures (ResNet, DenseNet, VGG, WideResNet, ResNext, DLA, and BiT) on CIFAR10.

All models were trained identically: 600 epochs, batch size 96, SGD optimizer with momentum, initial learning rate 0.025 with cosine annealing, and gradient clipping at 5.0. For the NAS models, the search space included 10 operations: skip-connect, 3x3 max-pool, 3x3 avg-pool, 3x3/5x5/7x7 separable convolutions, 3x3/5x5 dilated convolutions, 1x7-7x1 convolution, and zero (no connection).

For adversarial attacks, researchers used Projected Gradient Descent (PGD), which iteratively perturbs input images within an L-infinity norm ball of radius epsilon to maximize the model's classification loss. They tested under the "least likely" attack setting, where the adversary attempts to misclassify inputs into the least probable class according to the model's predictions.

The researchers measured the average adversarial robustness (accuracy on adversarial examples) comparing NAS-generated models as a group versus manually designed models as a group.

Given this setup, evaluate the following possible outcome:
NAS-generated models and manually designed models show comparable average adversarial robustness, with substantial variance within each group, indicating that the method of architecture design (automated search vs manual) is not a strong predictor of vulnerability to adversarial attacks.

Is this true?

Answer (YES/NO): NO